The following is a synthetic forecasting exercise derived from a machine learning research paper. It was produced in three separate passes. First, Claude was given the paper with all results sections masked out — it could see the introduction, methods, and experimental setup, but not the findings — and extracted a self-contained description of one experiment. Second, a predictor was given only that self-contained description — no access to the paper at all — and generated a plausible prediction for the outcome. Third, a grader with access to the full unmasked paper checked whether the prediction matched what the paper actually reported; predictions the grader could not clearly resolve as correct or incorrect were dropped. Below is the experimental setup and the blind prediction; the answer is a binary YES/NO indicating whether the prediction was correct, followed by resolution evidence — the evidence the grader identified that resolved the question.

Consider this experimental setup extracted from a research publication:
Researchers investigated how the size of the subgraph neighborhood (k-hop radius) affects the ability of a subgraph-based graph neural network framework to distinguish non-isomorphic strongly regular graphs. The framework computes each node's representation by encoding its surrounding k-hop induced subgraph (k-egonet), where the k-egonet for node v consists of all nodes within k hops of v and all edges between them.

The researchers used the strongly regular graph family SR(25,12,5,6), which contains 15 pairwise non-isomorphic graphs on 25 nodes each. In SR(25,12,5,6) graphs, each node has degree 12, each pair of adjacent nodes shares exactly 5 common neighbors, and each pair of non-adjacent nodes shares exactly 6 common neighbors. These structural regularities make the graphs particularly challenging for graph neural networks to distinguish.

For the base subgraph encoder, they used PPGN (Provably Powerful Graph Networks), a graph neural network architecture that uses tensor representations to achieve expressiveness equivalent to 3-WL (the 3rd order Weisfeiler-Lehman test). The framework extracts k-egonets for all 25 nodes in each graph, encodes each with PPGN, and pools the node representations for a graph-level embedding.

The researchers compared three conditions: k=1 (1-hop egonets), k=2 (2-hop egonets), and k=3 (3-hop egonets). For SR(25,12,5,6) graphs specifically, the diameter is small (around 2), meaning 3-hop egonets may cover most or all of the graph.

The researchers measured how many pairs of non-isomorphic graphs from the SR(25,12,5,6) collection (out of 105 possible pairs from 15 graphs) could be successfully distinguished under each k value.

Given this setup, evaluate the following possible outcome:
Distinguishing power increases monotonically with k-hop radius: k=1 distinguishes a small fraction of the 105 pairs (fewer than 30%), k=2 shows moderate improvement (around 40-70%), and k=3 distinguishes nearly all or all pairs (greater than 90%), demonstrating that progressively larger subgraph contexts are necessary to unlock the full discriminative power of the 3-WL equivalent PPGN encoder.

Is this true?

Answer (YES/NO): NO